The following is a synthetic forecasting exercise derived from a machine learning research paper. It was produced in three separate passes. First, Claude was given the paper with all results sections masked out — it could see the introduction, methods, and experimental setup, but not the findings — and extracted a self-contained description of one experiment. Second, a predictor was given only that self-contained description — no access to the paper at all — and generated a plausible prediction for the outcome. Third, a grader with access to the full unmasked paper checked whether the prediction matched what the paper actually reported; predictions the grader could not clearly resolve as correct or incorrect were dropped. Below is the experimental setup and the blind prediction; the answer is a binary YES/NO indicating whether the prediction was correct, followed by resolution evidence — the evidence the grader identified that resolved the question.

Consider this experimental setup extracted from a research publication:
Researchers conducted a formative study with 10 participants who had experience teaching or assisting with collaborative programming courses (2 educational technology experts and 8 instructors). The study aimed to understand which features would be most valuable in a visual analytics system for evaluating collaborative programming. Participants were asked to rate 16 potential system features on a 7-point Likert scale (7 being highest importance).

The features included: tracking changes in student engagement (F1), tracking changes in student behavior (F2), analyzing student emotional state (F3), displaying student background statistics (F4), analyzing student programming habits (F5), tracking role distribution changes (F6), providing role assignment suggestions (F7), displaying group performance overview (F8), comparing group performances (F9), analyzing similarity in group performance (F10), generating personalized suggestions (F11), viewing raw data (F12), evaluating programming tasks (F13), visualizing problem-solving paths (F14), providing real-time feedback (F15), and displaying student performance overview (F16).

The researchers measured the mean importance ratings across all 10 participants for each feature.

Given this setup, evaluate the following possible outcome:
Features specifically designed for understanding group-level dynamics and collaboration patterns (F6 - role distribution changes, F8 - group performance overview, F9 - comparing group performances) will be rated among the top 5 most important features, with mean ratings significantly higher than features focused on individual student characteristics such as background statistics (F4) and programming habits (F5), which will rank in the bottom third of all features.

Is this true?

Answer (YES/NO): NO